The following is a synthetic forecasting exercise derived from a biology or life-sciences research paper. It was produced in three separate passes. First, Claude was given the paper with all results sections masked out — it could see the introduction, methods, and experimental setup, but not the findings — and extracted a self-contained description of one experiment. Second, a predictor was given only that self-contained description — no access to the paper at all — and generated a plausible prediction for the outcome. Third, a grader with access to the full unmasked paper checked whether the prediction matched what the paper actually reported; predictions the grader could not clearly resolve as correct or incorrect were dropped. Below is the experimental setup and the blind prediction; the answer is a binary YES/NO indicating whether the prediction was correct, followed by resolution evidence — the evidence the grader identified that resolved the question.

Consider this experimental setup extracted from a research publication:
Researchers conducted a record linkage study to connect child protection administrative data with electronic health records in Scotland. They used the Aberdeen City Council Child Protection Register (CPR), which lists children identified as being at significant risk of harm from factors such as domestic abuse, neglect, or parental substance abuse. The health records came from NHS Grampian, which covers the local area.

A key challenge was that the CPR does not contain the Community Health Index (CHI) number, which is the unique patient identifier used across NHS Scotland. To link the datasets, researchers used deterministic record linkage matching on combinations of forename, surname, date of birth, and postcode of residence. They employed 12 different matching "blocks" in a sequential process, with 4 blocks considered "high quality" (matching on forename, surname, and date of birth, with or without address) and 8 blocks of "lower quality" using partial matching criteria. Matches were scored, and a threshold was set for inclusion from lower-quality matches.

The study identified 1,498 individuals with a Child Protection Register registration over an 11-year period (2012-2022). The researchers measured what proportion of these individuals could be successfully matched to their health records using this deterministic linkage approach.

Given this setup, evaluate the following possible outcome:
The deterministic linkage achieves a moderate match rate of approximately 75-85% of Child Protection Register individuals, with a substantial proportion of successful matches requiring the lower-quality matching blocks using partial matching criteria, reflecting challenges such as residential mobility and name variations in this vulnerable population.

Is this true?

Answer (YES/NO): NO